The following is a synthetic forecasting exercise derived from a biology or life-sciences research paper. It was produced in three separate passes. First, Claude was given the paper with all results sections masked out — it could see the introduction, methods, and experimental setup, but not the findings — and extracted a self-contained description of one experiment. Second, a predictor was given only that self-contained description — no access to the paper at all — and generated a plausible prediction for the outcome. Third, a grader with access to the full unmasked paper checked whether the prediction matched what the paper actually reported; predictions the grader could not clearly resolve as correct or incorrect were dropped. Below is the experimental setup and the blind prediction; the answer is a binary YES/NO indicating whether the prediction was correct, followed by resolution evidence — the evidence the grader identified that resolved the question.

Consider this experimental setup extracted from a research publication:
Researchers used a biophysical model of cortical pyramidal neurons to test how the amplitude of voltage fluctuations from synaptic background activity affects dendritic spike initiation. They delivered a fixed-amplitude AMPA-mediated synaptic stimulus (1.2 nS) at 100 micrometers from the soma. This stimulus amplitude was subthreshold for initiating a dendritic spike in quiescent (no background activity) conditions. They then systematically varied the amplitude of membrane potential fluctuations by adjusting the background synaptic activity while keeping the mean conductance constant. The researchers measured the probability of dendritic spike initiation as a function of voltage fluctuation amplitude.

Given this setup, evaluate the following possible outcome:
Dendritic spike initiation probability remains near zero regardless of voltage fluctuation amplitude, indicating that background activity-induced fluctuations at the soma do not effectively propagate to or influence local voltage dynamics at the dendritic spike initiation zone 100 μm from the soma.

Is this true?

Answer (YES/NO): NO